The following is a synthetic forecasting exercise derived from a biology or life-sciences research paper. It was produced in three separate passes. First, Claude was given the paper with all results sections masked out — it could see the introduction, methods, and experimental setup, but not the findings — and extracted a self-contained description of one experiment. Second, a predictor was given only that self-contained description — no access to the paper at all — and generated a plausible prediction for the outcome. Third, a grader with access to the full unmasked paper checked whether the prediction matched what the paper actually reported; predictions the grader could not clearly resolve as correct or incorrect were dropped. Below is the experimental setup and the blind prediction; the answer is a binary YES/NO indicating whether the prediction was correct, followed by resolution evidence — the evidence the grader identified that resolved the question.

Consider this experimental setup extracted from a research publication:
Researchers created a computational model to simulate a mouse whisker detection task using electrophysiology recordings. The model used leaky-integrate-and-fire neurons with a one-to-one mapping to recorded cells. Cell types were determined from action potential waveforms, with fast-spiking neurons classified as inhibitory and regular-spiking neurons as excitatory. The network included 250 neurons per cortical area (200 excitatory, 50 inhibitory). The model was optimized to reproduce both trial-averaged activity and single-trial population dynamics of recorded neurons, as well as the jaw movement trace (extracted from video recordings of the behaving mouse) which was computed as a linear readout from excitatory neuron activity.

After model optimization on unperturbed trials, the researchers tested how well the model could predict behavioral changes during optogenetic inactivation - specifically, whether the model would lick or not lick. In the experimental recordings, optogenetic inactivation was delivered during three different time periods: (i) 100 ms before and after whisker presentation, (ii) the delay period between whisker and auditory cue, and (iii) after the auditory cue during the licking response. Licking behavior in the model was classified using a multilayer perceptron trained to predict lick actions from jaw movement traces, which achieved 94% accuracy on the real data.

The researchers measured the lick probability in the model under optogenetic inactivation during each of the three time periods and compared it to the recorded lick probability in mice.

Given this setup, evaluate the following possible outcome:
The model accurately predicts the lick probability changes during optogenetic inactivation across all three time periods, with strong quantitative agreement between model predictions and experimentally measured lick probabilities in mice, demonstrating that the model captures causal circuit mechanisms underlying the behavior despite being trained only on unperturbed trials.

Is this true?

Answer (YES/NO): NO